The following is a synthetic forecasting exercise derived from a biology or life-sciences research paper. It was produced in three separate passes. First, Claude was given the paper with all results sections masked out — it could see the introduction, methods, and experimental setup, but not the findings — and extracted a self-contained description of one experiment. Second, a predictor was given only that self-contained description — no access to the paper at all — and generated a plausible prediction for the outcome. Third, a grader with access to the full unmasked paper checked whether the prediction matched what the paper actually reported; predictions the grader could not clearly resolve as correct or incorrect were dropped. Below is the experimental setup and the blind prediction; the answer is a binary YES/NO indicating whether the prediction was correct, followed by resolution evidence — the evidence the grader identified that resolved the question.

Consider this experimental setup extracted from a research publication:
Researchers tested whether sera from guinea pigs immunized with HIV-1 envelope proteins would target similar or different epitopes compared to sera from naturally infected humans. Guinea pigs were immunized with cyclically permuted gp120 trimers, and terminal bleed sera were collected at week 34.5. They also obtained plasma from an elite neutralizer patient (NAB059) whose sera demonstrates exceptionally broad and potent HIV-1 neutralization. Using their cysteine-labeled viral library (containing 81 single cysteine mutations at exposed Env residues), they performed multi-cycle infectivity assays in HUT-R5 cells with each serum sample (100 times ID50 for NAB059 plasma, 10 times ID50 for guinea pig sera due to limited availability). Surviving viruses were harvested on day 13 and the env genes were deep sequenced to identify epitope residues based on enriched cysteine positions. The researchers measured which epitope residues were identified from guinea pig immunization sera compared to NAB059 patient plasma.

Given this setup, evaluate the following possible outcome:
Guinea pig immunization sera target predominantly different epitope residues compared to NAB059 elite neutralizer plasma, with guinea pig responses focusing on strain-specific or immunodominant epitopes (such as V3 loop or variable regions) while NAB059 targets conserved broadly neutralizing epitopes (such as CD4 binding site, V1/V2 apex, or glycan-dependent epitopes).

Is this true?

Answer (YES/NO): NO